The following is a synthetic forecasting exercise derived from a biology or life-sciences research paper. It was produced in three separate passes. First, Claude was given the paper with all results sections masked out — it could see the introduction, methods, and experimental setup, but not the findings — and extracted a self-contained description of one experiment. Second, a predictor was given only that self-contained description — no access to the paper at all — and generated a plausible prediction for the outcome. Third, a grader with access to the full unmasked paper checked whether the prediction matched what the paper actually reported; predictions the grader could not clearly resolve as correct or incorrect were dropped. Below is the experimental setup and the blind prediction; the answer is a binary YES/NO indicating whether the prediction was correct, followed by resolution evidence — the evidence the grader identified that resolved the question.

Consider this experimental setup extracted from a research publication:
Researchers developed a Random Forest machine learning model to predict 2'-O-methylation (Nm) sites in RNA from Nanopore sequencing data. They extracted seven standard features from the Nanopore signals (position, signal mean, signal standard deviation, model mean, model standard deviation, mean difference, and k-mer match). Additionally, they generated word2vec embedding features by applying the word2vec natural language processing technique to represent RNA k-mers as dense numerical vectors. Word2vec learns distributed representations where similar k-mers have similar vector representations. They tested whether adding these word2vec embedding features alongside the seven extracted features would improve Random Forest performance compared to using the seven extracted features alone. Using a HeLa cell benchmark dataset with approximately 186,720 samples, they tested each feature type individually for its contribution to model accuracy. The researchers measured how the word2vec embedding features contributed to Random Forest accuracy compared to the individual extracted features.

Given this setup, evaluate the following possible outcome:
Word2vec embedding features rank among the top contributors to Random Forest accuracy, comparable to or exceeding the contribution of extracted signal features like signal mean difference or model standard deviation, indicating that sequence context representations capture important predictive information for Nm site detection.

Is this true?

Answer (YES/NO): YES